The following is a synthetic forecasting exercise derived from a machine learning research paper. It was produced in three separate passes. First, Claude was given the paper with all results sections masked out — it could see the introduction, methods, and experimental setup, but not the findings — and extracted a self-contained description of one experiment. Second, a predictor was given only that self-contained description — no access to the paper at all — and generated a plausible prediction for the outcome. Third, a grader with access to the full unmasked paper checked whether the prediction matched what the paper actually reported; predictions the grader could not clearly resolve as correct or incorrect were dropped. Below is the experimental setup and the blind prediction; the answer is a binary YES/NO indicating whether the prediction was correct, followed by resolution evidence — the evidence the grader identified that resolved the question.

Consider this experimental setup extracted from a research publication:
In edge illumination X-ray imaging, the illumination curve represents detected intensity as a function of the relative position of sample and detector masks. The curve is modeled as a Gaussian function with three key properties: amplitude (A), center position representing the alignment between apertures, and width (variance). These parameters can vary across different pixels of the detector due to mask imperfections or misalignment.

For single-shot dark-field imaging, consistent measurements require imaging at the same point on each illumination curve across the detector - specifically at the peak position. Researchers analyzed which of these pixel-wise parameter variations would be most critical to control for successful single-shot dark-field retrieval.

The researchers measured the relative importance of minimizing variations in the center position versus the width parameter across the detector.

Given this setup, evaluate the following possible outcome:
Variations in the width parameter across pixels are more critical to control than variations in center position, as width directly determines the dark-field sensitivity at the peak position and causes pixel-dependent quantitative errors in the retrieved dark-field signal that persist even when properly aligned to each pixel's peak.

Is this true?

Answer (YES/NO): NO